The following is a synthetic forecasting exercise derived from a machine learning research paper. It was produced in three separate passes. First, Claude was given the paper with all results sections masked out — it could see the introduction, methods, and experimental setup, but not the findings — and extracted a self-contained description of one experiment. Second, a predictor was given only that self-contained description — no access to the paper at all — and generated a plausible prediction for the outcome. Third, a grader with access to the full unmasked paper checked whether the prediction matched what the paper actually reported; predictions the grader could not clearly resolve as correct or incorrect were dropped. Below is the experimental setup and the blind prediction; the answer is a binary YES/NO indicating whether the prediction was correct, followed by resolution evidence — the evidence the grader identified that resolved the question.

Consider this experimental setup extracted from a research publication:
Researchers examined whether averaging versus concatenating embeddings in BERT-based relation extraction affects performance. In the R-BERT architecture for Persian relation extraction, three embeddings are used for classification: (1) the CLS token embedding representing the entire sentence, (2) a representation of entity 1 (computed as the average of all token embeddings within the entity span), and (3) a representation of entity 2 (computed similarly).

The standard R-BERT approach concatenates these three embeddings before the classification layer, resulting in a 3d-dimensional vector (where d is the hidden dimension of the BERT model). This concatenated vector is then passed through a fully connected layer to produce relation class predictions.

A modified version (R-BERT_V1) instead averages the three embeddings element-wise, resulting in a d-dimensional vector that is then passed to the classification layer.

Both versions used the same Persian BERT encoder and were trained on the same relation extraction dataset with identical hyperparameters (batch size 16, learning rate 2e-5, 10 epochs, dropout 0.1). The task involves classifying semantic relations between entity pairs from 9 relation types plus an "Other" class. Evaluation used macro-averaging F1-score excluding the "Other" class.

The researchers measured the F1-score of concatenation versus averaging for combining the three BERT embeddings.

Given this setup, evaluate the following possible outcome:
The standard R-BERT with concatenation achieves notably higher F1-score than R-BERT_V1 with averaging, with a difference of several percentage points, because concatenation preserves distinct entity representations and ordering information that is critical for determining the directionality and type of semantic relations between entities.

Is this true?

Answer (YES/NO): NO